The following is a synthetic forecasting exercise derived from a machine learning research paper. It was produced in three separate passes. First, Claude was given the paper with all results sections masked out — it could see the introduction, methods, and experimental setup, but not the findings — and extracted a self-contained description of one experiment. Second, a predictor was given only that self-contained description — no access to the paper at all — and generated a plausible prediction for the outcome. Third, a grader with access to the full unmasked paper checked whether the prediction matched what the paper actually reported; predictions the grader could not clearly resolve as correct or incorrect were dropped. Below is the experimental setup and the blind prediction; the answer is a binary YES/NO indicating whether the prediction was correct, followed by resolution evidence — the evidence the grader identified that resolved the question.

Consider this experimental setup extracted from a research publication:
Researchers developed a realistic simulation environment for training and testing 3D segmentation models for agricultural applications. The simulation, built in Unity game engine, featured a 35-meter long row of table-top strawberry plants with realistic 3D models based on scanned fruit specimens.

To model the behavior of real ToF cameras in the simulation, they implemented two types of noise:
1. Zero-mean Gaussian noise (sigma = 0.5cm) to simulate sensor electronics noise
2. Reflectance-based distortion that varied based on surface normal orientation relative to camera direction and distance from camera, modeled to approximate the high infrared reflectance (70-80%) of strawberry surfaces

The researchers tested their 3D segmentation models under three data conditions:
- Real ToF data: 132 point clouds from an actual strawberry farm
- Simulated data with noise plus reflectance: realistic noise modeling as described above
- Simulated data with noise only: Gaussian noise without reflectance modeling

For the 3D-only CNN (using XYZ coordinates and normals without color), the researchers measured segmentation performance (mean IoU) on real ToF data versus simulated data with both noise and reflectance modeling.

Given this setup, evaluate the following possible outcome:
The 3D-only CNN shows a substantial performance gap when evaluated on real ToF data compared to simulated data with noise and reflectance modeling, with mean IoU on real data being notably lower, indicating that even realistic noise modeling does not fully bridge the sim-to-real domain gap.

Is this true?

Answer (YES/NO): YES